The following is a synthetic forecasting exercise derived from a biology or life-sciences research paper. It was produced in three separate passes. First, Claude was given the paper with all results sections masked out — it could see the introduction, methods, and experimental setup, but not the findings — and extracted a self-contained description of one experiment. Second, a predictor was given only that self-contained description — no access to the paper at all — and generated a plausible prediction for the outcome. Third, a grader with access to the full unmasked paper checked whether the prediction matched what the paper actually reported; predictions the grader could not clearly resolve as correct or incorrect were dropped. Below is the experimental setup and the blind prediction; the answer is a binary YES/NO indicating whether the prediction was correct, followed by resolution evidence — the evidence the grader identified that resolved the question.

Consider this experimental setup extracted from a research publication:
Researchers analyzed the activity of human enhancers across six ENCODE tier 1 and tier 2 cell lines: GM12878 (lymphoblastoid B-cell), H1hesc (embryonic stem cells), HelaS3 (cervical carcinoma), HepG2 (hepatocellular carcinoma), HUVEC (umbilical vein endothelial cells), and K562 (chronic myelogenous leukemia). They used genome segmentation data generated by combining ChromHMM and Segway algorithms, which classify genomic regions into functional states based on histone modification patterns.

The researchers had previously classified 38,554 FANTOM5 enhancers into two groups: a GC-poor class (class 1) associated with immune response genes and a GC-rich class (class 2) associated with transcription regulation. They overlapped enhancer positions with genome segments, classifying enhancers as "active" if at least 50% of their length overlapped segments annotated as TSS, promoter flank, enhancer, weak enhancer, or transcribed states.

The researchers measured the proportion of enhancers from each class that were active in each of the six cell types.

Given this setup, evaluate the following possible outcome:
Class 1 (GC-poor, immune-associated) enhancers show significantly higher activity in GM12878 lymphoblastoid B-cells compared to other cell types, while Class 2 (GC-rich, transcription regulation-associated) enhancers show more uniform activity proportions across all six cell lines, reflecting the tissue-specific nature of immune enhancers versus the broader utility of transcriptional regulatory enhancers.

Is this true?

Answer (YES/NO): NO